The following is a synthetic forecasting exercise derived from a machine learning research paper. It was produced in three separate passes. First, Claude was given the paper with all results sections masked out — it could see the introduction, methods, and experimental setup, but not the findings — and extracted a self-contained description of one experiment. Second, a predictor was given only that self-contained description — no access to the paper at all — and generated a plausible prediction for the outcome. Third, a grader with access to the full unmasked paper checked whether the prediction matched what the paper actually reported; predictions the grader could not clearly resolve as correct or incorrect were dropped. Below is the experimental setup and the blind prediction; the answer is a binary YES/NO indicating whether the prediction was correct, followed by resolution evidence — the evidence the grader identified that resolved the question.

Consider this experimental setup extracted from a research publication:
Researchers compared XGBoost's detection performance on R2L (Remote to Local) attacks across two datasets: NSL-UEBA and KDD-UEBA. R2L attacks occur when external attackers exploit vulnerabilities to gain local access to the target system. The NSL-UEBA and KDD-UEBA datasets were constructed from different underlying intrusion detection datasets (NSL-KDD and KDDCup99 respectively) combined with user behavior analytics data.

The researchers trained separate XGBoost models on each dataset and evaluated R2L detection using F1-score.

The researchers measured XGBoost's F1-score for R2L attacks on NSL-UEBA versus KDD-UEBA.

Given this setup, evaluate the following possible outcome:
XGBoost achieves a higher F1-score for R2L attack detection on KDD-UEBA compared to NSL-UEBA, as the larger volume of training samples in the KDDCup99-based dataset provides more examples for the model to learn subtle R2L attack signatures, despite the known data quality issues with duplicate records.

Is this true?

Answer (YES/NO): YES